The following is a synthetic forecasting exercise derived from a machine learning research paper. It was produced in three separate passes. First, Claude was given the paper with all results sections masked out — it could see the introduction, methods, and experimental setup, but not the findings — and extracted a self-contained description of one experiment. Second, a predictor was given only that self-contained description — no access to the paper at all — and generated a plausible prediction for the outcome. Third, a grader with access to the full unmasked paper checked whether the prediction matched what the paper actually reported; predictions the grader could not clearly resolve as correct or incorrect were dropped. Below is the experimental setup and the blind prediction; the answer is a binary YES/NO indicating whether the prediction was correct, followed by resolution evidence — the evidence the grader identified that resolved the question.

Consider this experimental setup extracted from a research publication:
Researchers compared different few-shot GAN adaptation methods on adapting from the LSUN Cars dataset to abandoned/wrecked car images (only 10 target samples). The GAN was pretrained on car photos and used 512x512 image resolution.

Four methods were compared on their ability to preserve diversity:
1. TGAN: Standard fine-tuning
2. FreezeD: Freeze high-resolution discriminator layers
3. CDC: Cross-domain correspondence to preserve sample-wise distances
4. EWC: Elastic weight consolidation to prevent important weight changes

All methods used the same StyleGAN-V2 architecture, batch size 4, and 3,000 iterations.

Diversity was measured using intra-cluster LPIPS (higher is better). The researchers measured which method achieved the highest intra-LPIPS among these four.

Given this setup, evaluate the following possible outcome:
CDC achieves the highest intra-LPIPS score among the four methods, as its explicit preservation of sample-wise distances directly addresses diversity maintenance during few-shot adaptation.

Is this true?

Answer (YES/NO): YES